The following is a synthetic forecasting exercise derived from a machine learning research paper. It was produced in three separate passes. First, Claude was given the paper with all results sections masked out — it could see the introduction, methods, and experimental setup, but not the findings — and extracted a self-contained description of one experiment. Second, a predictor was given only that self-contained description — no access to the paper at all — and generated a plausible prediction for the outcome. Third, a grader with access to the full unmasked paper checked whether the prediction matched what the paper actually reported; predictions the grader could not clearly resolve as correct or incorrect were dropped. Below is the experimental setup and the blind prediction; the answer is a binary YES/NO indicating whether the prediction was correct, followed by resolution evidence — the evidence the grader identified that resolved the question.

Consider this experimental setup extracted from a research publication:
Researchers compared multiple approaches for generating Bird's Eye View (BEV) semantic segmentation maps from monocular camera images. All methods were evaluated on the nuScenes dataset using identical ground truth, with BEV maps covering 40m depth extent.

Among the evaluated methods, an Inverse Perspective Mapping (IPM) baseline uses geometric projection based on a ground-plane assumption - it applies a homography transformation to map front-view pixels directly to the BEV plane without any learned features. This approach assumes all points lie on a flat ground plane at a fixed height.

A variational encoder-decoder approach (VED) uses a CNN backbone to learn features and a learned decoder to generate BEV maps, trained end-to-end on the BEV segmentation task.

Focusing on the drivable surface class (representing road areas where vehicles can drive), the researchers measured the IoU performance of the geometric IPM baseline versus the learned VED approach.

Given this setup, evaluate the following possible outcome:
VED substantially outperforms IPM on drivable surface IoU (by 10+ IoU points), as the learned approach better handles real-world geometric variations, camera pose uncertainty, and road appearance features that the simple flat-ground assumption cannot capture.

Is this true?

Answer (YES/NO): YES